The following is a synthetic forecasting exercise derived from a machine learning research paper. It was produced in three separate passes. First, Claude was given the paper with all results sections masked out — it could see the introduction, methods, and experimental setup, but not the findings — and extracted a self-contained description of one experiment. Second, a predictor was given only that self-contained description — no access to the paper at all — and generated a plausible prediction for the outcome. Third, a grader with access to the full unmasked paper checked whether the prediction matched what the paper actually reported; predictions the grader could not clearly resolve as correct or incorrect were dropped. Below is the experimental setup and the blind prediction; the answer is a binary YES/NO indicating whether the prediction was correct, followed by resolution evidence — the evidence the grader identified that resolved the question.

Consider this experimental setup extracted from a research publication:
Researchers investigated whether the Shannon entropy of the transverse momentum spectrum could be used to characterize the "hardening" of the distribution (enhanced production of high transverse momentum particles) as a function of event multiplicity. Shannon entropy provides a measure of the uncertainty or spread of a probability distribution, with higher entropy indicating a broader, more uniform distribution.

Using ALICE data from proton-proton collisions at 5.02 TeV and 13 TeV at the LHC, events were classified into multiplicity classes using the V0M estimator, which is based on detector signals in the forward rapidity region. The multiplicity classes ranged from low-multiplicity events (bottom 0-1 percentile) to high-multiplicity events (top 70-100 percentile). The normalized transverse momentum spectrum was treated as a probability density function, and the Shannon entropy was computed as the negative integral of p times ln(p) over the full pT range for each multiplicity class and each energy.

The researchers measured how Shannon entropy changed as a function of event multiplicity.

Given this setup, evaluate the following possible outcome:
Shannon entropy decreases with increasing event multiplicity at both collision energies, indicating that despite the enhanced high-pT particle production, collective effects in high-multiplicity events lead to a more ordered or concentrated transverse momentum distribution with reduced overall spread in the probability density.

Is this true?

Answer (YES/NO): NO